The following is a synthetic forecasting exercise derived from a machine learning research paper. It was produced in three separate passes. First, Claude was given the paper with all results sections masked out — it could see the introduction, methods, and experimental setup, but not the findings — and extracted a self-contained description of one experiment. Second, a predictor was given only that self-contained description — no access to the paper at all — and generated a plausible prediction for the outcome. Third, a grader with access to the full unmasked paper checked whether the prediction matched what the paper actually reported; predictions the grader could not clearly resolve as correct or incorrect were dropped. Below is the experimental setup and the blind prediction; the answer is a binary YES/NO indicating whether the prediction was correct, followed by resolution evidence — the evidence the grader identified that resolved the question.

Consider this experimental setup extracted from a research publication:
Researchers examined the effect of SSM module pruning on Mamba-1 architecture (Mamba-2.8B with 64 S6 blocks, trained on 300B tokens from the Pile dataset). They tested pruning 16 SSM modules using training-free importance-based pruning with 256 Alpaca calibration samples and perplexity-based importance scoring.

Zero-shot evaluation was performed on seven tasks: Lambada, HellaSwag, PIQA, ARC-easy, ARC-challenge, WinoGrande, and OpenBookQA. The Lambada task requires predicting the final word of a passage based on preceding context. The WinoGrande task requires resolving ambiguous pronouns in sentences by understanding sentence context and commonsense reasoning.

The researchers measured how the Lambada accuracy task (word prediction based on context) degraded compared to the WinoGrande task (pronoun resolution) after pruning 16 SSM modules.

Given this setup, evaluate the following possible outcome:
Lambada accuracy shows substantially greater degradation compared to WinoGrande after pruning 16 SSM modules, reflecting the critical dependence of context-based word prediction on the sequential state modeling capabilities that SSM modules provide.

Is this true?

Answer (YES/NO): YES